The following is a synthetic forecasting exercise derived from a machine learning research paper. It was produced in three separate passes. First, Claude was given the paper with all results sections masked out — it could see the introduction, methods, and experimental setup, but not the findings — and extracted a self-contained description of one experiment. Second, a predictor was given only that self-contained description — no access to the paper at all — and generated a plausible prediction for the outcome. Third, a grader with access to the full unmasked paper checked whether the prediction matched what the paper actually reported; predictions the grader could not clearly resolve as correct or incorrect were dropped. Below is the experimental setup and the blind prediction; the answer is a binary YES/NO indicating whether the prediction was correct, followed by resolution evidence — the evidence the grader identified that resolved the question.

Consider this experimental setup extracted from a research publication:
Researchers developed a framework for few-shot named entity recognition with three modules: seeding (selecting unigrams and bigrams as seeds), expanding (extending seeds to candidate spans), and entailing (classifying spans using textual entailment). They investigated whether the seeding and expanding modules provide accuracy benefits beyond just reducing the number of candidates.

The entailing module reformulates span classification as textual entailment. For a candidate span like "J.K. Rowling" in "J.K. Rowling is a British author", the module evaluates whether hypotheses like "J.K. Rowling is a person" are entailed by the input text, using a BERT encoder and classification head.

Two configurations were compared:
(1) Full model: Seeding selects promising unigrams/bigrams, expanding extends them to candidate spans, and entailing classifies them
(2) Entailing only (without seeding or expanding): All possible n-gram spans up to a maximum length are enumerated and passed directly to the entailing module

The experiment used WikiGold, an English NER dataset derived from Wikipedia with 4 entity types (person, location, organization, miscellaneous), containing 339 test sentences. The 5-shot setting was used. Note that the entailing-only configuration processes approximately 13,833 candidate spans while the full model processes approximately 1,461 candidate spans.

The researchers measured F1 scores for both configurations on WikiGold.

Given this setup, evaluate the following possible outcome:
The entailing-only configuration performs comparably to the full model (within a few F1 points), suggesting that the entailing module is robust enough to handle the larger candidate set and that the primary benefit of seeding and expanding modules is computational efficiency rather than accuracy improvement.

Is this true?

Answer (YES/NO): NO